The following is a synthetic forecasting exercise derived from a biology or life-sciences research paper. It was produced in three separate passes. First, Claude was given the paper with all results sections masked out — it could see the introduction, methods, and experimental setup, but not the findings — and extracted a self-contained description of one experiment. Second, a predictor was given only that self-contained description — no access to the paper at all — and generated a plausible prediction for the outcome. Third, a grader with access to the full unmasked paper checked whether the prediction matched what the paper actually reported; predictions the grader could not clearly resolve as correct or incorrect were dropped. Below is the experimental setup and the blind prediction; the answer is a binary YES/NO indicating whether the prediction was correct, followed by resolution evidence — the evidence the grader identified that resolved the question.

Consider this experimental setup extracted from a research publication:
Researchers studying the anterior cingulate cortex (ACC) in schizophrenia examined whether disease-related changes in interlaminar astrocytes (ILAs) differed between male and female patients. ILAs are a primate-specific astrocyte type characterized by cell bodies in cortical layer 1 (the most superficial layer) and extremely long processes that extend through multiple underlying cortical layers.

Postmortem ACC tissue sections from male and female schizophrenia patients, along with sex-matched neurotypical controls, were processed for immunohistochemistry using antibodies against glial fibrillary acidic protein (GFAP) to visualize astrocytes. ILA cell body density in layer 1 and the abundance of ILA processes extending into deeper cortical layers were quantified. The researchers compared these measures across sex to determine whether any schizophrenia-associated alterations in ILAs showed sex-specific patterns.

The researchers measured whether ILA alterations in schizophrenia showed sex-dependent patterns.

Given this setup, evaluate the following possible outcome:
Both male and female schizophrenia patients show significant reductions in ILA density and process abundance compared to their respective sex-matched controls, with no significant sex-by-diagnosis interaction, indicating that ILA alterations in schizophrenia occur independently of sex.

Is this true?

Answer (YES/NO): NO